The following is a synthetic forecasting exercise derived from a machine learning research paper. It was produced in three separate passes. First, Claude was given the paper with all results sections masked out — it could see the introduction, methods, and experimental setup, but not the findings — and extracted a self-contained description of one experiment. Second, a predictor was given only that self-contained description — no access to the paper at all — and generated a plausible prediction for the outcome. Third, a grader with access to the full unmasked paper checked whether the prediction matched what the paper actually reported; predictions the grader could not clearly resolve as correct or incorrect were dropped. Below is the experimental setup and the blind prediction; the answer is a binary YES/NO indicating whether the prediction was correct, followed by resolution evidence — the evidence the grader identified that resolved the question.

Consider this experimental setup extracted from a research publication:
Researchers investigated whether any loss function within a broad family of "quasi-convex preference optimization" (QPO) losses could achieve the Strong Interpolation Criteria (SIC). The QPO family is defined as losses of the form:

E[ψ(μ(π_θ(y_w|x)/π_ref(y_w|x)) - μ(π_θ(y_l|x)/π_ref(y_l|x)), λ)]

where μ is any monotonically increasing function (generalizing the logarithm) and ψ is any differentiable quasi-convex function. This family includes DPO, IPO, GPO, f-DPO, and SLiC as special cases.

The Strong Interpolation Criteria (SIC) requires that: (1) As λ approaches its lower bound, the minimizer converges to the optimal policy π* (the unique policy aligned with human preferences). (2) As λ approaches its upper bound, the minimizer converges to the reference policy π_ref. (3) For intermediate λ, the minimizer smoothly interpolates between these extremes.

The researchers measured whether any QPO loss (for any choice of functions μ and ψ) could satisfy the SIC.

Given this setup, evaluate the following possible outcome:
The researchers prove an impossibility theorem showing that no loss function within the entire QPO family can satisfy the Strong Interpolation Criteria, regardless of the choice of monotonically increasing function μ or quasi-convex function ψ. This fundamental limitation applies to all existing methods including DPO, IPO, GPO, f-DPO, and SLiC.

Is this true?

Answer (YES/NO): YES